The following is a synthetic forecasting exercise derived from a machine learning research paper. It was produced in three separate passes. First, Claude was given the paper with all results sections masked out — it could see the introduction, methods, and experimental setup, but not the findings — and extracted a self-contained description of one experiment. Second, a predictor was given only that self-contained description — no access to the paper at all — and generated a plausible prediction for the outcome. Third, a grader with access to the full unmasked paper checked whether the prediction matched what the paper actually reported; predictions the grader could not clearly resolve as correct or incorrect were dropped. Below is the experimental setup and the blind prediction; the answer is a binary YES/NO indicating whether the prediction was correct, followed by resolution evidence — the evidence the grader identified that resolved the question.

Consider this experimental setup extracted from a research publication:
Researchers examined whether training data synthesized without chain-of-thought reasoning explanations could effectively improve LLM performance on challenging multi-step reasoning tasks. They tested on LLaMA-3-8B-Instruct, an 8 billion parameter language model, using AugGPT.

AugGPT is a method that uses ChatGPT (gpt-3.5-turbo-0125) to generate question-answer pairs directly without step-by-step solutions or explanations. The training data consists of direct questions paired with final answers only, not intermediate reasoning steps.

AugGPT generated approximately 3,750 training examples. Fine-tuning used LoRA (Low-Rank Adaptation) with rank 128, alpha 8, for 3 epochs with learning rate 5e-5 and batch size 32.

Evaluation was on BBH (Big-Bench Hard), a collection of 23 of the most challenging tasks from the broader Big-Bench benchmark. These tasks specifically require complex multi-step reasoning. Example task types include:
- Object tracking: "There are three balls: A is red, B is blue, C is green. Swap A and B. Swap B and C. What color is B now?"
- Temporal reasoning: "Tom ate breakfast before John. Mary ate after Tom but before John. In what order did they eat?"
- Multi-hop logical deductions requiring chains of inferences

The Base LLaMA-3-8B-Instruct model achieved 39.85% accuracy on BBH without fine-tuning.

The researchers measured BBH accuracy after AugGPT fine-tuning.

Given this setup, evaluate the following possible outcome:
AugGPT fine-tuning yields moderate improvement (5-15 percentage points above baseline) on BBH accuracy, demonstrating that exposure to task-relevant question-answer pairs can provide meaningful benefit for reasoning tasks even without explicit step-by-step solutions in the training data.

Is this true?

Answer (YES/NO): NO